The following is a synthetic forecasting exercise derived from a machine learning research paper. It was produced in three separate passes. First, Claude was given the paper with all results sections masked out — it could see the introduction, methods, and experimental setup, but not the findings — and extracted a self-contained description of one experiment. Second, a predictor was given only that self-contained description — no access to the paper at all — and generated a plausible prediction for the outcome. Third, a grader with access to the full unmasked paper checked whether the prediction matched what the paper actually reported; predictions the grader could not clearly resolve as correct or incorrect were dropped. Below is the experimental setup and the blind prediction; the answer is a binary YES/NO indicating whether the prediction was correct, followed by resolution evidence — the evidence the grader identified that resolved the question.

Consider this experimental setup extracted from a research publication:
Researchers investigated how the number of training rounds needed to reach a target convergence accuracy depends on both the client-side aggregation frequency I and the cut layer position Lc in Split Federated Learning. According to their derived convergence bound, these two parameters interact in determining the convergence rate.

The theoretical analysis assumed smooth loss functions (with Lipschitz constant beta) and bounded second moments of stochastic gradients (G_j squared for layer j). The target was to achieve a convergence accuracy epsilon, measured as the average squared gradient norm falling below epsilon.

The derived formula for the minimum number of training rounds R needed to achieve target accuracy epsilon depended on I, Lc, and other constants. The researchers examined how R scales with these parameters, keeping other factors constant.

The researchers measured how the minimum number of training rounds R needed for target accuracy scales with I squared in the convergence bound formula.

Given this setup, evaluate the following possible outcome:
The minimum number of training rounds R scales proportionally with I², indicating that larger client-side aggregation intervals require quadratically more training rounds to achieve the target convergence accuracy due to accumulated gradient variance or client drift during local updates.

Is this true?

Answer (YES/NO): NO